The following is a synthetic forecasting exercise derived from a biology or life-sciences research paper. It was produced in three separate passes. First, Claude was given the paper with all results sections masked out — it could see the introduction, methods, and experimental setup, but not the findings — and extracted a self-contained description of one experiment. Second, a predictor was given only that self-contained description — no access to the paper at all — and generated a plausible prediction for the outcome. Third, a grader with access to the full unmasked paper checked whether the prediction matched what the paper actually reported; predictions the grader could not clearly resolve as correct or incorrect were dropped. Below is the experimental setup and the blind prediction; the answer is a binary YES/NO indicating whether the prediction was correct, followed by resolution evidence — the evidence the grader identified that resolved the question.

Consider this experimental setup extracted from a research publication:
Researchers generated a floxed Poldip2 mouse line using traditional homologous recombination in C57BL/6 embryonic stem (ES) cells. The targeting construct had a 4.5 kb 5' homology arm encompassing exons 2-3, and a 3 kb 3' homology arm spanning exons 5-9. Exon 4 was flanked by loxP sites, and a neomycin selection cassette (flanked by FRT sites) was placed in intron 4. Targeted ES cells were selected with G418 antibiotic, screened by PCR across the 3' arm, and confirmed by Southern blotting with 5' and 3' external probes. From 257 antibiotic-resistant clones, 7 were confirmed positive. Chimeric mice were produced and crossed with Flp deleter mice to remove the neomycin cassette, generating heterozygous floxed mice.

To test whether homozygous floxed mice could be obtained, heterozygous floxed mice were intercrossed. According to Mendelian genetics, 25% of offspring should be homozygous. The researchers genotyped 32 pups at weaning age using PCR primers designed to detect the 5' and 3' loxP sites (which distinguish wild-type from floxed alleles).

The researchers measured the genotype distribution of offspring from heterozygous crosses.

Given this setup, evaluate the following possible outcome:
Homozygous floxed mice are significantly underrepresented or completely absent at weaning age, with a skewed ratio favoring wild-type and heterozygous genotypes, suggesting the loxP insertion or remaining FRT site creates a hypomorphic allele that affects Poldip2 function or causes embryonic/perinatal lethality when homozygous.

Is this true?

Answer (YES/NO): NO